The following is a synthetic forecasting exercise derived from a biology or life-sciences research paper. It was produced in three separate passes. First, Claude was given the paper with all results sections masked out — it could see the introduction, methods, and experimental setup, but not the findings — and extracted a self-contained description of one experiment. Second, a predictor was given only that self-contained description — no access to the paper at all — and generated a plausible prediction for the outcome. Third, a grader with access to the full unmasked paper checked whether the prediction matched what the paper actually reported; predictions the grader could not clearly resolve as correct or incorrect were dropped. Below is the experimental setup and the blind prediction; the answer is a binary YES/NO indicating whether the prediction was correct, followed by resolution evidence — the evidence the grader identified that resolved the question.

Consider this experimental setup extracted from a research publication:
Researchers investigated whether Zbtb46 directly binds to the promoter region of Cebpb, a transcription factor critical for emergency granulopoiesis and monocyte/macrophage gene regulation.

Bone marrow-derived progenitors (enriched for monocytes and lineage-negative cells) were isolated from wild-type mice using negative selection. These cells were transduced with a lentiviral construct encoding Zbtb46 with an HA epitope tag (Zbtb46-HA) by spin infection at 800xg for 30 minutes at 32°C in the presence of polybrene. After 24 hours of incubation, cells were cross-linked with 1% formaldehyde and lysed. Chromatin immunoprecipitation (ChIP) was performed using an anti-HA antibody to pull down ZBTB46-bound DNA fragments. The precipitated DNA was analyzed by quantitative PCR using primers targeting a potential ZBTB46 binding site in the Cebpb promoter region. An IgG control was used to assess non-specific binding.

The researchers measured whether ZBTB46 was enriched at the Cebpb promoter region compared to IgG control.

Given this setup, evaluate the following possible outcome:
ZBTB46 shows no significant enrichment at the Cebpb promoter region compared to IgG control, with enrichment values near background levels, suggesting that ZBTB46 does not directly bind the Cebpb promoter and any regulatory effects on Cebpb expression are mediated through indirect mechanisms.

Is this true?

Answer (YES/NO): NO